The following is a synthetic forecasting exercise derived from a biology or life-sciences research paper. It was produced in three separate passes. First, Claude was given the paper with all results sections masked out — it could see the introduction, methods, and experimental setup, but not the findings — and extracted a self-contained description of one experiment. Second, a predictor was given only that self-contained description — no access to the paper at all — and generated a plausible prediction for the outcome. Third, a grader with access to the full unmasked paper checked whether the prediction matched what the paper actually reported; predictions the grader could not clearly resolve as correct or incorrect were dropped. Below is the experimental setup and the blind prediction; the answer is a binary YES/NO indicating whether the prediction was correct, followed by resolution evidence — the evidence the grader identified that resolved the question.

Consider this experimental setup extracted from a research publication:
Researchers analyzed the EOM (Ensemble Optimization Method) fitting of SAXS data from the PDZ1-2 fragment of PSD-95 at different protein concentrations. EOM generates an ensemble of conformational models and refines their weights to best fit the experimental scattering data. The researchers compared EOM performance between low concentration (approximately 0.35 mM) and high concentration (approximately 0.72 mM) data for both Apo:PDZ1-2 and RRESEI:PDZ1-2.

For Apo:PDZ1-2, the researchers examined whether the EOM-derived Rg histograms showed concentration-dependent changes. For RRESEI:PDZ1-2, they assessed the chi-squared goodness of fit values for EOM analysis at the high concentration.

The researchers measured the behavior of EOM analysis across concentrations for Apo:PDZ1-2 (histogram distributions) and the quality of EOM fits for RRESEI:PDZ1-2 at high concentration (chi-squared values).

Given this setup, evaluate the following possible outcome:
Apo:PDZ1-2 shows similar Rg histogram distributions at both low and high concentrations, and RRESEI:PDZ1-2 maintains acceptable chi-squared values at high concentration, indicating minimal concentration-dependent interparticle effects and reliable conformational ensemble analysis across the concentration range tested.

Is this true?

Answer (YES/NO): NO